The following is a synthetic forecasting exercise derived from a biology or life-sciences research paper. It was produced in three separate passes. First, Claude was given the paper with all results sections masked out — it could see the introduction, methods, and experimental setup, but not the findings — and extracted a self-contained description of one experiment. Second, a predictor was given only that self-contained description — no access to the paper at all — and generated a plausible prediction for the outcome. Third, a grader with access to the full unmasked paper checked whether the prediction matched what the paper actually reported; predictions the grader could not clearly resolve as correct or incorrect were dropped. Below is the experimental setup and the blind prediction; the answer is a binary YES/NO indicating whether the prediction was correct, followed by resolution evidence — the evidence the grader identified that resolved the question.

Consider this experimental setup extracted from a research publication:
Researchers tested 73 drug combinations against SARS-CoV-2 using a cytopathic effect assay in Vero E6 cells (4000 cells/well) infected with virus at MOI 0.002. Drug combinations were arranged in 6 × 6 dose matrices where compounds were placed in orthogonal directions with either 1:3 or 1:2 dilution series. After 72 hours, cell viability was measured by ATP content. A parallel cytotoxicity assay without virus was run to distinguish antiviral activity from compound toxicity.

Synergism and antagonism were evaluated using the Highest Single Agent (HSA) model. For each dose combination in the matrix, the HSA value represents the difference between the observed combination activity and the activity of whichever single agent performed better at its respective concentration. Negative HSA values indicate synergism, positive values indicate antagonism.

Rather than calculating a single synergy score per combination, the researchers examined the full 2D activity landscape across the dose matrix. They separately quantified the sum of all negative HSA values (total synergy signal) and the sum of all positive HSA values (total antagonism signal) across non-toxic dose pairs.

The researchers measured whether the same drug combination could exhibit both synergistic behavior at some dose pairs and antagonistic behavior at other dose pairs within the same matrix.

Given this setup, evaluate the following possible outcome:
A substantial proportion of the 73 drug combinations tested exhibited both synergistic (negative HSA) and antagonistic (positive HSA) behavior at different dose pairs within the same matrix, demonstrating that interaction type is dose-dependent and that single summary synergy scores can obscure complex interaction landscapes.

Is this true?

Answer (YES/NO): NO